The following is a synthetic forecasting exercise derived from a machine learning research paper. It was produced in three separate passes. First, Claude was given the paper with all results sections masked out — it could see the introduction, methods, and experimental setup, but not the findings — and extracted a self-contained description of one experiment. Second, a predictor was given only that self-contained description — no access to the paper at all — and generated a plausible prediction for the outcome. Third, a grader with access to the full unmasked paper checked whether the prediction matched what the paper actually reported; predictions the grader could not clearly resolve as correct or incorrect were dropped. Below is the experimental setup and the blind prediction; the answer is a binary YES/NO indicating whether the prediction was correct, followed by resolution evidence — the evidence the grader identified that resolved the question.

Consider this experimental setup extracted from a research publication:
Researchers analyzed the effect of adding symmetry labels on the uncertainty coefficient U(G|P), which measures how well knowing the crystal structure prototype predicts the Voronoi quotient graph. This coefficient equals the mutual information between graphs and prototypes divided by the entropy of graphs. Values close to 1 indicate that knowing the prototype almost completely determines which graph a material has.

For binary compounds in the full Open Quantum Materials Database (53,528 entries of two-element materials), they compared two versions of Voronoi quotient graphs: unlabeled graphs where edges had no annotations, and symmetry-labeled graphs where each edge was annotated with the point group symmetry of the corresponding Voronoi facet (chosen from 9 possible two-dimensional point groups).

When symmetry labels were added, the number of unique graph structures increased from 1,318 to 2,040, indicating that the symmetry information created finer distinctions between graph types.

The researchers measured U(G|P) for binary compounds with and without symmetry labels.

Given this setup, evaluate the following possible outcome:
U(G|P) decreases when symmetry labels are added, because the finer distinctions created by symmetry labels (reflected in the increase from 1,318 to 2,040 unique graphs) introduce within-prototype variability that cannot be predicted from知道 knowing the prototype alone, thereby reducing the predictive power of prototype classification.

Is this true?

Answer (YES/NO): YES